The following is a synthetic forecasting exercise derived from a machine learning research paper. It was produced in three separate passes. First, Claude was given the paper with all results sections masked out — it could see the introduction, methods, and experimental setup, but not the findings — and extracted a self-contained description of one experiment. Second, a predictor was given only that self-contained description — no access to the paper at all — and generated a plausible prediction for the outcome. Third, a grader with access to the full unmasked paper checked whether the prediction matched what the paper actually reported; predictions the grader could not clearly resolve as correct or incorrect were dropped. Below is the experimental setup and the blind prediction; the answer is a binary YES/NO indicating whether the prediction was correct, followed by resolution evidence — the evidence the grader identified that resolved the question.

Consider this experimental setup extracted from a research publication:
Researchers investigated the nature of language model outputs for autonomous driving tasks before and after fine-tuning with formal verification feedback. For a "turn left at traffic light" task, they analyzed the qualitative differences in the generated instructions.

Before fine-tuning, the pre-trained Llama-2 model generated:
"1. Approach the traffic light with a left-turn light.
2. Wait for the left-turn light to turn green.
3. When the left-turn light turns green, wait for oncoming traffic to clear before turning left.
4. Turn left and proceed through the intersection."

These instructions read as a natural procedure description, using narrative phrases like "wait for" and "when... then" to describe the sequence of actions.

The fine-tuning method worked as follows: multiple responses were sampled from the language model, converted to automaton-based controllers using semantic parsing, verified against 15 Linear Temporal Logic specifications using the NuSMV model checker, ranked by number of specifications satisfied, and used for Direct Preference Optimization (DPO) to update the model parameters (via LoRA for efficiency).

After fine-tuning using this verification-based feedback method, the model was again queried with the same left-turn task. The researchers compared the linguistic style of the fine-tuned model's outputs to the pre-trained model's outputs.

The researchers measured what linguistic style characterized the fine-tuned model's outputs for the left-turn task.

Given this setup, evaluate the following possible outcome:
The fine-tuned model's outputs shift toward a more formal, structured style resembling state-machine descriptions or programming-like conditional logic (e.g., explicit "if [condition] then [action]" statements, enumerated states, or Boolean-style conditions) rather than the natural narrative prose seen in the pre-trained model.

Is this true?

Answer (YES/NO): YES